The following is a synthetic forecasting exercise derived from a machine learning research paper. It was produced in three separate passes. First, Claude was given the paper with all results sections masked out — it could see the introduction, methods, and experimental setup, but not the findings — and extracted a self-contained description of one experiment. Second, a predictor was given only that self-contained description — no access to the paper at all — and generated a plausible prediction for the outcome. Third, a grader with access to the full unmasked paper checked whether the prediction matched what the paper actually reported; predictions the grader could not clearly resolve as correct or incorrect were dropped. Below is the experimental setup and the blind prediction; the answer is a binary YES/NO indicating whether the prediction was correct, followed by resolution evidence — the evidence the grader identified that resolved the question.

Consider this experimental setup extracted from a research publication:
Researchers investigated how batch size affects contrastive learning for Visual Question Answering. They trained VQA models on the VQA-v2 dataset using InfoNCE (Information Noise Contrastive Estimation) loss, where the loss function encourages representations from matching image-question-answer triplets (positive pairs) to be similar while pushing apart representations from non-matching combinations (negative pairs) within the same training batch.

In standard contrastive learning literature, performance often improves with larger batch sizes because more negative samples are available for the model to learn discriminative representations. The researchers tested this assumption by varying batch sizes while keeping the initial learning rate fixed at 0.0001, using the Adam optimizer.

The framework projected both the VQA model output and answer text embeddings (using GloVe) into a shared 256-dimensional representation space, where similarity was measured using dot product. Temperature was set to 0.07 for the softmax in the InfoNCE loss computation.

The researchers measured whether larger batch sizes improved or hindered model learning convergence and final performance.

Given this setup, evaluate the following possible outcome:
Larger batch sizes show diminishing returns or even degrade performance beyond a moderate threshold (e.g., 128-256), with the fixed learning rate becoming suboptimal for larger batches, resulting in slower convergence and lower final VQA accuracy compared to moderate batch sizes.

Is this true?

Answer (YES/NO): YES